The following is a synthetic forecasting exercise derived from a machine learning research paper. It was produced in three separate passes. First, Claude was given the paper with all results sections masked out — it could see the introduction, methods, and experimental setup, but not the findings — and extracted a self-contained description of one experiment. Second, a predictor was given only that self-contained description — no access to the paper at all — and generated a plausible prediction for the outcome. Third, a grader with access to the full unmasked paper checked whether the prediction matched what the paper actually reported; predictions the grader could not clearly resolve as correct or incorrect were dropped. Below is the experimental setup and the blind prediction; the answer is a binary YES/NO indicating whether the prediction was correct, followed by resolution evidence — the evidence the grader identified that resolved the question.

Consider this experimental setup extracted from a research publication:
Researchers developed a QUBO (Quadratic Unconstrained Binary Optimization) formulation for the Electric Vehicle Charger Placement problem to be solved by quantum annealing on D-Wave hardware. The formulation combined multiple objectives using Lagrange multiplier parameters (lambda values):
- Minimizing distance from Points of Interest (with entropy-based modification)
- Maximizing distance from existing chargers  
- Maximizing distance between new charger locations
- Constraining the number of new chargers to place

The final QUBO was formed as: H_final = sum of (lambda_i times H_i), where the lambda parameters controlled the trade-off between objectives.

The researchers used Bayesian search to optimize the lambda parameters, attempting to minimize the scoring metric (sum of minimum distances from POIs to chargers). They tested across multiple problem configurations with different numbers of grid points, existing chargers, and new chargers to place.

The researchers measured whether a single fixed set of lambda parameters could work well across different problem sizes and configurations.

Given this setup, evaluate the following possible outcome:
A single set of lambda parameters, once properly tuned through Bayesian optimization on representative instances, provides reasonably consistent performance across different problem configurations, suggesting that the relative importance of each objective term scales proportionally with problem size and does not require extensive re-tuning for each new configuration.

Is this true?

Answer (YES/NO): NO